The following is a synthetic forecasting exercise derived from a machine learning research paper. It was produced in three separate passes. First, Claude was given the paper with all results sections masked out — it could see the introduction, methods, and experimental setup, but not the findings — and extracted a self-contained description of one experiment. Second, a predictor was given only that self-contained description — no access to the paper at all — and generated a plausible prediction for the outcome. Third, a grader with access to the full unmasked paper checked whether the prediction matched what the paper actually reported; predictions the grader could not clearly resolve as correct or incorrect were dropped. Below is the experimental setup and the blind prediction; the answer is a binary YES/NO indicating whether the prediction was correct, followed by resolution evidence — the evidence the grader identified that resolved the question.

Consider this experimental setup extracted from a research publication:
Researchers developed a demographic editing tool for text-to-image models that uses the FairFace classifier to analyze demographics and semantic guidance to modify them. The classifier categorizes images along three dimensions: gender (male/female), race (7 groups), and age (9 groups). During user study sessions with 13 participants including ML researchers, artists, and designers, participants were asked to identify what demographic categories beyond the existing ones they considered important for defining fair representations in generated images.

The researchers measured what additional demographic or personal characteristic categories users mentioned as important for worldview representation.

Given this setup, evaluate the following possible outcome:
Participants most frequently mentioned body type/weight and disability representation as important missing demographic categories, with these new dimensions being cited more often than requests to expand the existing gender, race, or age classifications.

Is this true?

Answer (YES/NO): NO